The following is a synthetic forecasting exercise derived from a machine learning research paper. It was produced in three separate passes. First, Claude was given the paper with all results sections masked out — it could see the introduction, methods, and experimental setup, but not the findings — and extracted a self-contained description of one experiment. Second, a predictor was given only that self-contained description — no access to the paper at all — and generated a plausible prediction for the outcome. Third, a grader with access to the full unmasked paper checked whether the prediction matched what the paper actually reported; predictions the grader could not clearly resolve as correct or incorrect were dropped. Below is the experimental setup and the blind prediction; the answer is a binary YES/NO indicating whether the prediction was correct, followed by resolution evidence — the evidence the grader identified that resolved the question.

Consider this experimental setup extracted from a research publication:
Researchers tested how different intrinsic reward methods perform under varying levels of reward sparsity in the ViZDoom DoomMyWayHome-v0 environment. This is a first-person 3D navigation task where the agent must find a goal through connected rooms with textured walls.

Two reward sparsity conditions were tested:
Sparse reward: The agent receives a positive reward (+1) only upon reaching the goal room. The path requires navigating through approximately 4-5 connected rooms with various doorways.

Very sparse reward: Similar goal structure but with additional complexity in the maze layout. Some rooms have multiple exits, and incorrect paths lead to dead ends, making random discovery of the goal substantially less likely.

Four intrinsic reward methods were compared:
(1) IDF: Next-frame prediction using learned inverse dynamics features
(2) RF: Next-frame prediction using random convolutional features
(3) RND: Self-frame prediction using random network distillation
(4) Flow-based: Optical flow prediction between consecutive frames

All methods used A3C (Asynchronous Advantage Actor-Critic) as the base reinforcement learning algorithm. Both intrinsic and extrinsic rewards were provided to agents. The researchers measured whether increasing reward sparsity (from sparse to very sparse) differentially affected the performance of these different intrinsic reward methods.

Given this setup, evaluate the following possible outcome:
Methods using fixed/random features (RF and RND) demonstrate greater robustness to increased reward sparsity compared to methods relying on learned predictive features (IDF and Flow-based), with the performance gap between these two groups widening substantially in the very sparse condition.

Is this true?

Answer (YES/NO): NO